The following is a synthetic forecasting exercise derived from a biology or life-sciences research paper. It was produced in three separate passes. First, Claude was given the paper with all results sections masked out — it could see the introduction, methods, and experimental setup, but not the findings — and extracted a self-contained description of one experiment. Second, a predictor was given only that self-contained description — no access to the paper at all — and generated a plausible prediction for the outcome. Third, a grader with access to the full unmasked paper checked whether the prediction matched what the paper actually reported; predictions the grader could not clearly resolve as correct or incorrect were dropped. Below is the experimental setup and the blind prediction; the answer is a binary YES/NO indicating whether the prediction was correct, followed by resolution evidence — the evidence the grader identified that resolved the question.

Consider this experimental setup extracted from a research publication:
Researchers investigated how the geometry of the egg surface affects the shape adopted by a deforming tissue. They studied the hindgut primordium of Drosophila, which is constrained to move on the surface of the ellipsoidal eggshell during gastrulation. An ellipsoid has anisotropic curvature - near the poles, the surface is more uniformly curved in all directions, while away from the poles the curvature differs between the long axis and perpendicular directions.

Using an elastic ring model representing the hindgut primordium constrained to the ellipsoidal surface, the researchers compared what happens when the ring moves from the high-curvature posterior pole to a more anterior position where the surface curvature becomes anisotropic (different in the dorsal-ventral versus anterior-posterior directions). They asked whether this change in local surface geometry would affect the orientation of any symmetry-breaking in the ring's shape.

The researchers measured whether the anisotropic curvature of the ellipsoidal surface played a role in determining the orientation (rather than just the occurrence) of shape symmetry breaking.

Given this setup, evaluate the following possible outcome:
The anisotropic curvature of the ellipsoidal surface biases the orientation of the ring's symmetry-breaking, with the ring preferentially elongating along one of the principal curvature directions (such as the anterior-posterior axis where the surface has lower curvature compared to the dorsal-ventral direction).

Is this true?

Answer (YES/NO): YES